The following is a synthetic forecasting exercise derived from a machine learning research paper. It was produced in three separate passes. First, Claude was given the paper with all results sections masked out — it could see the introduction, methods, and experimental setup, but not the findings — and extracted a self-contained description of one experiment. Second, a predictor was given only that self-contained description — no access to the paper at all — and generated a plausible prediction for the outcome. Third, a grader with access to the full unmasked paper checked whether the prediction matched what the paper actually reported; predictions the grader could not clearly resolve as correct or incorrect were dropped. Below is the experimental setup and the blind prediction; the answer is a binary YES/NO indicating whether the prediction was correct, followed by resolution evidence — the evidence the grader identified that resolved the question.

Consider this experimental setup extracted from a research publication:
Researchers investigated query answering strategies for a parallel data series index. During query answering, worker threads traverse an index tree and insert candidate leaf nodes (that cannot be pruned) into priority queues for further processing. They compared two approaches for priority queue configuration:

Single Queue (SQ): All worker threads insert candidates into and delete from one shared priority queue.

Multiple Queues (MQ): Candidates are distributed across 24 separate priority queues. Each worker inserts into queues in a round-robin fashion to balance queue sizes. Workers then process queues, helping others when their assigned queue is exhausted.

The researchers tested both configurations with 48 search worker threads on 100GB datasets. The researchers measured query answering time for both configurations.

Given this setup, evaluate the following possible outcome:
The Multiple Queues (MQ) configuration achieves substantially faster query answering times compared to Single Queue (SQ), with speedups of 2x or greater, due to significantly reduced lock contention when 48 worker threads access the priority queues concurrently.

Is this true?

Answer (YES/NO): NO